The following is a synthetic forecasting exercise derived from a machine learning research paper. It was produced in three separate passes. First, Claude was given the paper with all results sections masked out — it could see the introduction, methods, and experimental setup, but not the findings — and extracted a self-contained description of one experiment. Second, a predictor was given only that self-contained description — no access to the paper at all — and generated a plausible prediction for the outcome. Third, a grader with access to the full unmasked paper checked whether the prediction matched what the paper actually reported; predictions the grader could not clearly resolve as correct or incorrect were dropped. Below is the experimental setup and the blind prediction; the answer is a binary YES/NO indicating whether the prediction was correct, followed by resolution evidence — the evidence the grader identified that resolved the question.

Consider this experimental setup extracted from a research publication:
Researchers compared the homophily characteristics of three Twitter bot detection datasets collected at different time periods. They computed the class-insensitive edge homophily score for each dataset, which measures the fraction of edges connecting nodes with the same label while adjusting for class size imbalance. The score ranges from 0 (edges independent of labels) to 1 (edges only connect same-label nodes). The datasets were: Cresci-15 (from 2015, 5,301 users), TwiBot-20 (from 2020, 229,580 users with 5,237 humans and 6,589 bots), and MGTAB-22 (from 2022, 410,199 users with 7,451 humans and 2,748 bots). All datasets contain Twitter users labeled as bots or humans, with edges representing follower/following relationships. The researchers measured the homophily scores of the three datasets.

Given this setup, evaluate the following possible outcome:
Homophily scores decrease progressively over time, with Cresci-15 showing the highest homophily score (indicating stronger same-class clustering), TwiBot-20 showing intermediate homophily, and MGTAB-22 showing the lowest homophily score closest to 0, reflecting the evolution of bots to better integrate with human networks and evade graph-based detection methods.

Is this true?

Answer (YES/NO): NO